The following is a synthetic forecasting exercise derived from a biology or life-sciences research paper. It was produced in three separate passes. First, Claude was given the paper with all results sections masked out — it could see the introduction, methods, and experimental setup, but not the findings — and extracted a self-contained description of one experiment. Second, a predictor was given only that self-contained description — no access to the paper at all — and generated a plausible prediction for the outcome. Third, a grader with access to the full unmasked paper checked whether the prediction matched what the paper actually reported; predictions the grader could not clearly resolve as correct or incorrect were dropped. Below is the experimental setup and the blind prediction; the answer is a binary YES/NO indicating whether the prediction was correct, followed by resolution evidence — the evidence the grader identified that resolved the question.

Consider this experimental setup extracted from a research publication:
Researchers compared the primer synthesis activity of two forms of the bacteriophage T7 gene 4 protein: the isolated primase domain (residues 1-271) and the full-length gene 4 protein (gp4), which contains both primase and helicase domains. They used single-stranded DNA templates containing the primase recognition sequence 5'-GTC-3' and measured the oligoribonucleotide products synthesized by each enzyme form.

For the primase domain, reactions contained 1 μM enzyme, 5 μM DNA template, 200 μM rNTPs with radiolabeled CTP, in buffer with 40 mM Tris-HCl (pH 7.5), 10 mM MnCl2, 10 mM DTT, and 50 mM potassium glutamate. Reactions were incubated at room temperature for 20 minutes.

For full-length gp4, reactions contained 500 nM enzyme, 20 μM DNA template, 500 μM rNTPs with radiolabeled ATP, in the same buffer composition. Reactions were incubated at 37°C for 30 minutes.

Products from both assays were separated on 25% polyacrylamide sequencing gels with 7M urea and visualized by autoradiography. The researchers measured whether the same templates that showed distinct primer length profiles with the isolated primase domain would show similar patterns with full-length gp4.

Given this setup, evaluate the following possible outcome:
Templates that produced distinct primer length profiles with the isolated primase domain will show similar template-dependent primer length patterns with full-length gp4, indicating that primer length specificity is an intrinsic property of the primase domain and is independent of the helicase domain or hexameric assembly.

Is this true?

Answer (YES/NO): YES